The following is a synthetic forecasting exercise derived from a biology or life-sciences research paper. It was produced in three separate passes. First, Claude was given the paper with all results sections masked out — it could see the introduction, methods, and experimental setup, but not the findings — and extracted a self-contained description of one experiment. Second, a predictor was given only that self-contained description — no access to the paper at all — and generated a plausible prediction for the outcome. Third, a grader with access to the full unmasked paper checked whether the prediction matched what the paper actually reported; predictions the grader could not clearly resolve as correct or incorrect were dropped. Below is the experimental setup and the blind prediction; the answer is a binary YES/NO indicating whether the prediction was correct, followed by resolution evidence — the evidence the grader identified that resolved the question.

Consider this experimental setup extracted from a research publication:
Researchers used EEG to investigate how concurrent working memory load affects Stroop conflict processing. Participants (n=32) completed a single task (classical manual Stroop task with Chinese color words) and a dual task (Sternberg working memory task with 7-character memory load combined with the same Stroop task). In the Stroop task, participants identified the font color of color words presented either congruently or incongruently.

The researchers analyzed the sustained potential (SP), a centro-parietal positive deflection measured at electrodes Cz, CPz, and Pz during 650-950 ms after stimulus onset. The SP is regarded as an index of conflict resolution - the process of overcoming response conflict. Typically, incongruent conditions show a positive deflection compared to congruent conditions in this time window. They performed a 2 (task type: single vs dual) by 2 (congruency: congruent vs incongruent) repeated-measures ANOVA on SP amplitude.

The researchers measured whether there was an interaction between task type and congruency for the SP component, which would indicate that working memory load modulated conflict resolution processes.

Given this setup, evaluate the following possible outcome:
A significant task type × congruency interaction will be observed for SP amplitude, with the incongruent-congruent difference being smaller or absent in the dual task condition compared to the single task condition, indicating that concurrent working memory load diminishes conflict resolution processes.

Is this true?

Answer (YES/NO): YES